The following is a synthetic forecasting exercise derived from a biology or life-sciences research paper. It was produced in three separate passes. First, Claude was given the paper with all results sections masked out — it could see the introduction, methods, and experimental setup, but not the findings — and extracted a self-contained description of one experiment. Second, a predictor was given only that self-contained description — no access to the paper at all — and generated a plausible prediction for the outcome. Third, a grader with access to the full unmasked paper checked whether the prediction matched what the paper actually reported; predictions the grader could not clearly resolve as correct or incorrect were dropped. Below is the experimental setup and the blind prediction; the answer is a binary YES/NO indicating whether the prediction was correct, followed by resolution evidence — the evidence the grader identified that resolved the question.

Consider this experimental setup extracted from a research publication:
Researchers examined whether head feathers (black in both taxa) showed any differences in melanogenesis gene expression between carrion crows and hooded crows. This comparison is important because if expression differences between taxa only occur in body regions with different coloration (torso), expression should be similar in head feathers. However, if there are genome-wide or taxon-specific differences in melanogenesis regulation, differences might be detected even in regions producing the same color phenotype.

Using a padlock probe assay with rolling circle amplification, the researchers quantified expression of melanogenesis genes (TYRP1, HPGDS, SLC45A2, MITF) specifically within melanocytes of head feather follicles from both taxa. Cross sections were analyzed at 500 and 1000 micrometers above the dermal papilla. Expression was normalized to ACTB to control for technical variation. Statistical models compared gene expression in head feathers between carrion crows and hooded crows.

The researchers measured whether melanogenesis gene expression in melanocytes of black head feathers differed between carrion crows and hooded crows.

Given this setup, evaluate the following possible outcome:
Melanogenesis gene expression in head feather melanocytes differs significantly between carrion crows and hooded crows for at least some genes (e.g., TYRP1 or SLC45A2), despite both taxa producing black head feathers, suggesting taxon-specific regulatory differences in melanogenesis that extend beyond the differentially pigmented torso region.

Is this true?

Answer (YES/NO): YES